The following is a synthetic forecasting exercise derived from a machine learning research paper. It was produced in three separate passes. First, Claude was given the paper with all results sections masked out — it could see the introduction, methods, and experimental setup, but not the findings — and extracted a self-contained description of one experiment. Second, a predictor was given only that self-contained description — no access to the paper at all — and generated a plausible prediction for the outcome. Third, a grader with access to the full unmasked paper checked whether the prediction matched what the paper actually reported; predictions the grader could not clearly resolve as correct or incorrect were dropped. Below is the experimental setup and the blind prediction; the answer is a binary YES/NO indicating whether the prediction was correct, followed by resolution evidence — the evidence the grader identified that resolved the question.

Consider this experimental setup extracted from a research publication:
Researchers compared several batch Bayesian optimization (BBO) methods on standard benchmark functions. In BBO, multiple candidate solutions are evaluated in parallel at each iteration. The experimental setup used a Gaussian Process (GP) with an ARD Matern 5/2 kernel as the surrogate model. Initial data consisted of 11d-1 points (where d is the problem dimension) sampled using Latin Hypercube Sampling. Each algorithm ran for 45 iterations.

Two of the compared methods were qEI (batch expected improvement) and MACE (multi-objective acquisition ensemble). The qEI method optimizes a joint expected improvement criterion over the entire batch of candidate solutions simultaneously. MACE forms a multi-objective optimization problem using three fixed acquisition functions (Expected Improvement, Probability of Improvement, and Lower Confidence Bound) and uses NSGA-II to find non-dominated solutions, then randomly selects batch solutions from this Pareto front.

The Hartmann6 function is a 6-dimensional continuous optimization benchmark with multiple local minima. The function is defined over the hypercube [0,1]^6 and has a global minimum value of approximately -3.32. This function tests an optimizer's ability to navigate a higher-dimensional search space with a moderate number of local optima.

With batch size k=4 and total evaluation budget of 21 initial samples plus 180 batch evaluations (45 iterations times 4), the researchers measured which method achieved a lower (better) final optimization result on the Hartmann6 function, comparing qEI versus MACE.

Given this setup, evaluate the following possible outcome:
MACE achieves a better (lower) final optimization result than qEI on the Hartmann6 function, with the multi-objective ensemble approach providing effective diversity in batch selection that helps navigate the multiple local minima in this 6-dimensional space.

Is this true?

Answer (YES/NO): YES